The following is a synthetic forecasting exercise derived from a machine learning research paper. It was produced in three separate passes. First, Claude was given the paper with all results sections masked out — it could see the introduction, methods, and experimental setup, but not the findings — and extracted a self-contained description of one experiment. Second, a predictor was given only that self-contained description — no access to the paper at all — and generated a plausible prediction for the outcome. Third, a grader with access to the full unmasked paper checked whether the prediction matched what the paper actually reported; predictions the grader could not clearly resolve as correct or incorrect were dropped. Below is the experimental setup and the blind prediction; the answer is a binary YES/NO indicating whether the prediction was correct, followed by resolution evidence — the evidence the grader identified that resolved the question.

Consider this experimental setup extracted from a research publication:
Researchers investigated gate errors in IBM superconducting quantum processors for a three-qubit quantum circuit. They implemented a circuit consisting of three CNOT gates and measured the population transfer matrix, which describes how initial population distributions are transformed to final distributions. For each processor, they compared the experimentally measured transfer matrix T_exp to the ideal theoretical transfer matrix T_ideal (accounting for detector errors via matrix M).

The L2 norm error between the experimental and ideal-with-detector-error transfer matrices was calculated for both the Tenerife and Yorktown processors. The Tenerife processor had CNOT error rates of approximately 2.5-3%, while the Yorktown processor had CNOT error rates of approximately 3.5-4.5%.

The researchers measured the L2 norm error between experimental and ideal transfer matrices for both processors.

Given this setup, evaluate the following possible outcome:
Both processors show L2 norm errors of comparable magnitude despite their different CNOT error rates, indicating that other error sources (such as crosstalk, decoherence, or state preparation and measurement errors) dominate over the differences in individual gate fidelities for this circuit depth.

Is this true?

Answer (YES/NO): NO